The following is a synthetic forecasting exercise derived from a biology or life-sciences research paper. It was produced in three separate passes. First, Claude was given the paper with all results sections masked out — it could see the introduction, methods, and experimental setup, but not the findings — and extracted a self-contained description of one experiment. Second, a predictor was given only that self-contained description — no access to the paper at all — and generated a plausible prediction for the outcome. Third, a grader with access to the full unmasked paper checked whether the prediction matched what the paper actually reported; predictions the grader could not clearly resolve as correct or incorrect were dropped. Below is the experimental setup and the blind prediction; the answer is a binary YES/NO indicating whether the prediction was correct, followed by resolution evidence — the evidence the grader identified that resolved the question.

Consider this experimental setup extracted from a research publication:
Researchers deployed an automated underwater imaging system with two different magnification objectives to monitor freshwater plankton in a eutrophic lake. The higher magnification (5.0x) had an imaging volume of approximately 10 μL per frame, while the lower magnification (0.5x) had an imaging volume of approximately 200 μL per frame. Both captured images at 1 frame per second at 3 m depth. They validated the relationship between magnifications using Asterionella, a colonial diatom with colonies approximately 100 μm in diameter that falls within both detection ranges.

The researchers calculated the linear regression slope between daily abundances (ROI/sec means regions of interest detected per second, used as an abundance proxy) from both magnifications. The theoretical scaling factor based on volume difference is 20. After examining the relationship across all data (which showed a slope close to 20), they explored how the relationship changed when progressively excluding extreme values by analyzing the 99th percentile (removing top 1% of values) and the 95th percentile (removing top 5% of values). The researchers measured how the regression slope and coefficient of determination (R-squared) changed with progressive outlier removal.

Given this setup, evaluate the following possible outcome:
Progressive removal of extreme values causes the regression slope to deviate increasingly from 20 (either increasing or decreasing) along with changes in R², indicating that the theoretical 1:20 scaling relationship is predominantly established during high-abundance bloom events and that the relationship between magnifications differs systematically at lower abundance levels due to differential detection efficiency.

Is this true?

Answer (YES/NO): YES